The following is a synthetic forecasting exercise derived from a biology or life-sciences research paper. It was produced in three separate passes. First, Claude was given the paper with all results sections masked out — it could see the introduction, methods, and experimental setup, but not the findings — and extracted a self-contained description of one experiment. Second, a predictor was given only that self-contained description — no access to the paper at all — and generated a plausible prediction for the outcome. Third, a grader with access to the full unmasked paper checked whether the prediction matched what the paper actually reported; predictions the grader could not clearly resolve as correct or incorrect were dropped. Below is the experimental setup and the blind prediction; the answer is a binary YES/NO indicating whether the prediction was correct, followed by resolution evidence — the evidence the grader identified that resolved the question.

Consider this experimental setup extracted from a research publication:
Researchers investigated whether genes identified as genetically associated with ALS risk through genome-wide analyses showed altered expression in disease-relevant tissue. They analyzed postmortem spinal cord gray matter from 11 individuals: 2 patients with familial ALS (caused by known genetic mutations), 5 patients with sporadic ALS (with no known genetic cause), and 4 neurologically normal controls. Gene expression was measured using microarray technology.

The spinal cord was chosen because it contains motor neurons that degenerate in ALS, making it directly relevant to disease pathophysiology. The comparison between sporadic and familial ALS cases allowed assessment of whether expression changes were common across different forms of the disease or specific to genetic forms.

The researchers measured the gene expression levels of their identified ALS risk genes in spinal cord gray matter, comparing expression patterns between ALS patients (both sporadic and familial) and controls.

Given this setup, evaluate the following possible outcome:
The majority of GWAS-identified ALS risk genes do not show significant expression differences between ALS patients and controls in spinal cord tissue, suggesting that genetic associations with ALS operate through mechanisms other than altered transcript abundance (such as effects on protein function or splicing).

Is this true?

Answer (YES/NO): YES